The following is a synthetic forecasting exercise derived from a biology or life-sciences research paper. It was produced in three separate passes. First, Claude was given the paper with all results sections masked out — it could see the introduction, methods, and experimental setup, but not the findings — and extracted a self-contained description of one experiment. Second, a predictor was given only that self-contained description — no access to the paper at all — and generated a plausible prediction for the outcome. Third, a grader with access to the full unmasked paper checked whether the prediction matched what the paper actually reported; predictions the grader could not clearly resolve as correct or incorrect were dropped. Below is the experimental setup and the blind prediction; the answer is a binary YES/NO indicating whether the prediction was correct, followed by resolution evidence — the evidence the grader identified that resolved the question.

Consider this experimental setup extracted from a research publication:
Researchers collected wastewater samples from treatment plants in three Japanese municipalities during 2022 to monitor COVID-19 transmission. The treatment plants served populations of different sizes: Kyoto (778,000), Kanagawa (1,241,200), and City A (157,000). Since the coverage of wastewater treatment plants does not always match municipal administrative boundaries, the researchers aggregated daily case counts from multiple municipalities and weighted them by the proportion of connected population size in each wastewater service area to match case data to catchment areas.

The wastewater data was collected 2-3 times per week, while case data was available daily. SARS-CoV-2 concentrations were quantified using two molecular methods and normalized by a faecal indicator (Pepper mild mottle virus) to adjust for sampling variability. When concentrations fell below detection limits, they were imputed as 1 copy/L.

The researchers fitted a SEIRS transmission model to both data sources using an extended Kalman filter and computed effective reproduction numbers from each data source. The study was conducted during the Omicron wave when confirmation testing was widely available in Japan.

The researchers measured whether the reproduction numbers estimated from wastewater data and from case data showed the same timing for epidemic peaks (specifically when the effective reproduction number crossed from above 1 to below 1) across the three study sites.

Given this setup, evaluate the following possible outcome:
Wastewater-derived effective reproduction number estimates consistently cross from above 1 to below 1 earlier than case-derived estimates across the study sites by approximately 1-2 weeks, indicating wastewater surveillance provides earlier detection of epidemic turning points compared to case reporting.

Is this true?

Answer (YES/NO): NO